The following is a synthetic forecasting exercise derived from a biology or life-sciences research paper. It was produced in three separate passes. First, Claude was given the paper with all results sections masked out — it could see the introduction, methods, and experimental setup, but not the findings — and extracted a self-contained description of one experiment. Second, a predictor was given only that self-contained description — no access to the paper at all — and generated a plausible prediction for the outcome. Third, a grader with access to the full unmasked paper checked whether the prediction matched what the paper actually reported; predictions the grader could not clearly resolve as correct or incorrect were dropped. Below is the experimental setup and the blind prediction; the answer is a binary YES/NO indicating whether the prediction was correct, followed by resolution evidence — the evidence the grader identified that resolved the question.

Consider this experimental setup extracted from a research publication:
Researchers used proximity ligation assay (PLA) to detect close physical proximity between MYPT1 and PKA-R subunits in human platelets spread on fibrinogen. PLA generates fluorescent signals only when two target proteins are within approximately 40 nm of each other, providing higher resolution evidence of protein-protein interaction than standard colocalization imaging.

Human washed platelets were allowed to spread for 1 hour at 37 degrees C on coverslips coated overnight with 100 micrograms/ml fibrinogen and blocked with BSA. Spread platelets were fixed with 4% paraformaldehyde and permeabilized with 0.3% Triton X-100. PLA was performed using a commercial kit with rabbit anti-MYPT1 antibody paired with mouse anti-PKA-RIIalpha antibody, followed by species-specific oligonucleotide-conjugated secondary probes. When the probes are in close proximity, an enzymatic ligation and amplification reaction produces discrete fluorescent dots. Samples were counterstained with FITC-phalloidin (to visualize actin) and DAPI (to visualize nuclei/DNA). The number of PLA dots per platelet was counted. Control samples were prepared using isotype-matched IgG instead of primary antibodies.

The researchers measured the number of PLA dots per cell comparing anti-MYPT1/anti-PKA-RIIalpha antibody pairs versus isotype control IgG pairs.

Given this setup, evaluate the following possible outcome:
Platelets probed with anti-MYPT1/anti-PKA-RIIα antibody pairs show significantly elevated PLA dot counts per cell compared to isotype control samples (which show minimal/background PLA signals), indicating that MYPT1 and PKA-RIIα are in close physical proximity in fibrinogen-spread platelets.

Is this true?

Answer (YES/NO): YES